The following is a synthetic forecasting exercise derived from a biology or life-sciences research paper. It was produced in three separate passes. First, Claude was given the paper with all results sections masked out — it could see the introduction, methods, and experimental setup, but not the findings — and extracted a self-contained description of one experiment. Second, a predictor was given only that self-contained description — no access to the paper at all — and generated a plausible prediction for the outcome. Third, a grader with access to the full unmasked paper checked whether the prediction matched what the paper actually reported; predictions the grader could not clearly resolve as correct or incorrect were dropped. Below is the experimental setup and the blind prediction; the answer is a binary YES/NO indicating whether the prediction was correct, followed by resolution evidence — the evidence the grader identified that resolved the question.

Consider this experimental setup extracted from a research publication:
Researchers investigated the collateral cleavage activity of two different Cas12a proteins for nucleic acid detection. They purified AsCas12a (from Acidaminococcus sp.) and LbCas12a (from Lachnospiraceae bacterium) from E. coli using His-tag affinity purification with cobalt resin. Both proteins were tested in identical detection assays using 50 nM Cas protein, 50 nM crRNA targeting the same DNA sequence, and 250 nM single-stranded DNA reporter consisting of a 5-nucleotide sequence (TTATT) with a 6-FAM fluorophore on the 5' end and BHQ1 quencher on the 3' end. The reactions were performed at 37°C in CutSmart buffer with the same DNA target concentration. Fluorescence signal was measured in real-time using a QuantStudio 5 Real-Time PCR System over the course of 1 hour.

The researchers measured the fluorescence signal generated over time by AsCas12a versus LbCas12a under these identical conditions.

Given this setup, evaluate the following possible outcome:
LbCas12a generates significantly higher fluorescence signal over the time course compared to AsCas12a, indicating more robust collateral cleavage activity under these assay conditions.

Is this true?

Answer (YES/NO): NO